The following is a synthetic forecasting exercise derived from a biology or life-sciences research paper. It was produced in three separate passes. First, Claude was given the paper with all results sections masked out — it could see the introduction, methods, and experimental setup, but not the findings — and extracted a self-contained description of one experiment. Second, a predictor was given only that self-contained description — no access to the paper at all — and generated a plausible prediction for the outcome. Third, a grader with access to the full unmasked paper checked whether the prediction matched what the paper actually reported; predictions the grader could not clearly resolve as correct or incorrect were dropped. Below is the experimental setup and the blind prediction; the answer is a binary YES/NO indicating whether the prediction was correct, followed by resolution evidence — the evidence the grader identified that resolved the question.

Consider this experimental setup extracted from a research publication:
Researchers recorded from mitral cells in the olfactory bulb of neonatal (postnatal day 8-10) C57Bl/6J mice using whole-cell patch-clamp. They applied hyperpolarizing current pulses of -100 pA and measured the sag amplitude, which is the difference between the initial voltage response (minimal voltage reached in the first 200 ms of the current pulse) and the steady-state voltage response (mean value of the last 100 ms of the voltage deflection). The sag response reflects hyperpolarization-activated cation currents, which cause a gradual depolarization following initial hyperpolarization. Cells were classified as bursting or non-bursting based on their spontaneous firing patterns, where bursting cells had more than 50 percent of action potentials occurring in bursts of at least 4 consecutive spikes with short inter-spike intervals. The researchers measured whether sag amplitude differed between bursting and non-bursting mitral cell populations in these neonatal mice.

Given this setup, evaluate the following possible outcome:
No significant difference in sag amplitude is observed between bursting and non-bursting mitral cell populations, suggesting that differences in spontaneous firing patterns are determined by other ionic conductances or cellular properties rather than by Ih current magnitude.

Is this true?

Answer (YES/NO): NO